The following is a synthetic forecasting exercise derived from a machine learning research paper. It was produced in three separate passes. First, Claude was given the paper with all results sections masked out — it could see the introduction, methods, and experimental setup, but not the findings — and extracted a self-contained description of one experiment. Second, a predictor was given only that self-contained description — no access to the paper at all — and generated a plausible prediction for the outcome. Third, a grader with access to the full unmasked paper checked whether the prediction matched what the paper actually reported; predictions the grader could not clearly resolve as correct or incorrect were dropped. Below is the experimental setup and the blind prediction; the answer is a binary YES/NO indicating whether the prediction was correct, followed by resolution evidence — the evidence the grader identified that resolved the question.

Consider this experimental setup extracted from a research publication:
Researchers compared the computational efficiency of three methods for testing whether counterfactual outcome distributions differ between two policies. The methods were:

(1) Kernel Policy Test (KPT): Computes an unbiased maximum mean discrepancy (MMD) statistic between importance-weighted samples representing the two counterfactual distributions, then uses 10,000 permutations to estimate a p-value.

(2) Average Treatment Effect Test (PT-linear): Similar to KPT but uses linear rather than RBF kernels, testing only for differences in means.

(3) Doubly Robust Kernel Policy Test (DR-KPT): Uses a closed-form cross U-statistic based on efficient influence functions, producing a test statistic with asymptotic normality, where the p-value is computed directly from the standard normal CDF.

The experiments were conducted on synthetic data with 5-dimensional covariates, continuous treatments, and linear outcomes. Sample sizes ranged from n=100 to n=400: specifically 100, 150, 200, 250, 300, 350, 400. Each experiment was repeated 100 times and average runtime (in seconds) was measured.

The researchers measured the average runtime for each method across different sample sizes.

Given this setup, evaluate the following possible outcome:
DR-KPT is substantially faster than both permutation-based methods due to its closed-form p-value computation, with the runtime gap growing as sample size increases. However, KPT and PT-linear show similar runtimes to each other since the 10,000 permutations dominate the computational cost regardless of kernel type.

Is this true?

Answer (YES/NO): YES